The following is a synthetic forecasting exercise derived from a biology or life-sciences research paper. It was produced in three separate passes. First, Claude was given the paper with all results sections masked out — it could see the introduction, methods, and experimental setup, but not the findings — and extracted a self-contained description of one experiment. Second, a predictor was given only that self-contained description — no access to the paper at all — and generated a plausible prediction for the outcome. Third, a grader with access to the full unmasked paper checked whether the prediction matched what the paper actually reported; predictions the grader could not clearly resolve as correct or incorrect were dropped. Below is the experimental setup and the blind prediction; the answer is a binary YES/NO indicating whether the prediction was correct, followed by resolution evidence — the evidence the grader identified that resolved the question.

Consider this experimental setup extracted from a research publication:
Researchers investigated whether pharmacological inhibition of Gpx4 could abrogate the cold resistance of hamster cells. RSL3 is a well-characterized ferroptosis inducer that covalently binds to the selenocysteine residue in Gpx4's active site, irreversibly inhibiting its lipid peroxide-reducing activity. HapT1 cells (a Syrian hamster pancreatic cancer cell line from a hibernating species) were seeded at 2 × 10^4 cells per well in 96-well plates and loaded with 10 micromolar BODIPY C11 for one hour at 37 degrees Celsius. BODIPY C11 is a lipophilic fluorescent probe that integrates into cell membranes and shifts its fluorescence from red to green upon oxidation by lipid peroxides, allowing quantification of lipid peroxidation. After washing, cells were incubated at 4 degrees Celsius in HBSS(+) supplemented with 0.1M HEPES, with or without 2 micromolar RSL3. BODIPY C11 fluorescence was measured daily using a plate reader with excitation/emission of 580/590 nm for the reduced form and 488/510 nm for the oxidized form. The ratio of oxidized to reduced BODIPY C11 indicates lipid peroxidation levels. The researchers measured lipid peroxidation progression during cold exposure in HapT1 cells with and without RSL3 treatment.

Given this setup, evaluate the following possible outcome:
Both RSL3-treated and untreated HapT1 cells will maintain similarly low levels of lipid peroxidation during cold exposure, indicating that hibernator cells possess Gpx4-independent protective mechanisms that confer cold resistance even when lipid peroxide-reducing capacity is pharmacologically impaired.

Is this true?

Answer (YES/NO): NO